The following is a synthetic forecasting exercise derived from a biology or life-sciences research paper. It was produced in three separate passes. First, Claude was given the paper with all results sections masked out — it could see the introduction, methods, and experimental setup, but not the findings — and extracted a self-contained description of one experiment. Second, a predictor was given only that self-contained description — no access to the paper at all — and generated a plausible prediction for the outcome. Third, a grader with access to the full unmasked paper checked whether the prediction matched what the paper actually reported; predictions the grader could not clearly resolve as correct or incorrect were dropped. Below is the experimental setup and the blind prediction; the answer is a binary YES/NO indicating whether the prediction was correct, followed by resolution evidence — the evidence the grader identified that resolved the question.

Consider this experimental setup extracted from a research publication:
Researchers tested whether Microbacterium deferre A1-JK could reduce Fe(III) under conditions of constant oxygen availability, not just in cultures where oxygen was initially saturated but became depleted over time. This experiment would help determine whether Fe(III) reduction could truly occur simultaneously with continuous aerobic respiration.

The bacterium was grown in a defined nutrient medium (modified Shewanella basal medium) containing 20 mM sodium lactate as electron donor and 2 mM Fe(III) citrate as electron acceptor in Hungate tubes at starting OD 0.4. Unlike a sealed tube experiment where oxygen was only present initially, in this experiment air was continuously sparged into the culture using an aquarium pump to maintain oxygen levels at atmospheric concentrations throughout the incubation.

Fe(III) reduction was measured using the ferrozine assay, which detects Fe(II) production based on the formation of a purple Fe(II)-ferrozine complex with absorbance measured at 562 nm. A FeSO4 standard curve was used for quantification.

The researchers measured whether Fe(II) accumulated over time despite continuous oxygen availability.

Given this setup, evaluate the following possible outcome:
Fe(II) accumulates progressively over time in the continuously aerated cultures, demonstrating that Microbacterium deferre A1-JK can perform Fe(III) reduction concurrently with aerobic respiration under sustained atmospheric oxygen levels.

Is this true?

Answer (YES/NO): YES